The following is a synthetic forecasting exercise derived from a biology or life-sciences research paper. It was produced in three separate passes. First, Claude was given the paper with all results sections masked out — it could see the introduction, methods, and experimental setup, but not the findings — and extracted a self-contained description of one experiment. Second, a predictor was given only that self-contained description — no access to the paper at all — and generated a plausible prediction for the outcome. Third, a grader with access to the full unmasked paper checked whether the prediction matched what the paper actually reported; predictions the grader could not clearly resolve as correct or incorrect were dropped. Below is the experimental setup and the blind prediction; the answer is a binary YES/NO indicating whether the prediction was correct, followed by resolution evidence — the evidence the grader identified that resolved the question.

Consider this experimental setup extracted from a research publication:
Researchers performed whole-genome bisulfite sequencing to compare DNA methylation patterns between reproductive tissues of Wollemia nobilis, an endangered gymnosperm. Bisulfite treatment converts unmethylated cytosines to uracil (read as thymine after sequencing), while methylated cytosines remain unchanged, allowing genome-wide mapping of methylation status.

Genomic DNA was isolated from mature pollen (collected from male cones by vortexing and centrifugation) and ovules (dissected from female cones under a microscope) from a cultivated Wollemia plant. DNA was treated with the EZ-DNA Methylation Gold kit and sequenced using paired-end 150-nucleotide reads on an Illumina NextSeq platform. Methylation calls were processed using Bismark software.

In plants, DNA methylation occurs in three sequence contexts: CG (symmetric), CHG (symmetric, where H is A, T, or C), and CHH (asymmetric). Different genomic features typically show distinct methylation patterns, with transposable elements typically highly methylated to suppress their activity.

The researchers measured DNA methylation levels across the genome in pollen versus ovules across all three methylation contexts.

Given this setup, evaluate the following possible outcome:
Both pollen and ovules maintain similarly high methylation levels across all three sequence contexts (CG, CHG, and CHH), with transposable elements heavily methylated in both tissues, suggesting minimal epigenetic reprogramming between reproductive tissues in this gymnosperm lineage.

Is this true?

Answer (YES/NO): NO